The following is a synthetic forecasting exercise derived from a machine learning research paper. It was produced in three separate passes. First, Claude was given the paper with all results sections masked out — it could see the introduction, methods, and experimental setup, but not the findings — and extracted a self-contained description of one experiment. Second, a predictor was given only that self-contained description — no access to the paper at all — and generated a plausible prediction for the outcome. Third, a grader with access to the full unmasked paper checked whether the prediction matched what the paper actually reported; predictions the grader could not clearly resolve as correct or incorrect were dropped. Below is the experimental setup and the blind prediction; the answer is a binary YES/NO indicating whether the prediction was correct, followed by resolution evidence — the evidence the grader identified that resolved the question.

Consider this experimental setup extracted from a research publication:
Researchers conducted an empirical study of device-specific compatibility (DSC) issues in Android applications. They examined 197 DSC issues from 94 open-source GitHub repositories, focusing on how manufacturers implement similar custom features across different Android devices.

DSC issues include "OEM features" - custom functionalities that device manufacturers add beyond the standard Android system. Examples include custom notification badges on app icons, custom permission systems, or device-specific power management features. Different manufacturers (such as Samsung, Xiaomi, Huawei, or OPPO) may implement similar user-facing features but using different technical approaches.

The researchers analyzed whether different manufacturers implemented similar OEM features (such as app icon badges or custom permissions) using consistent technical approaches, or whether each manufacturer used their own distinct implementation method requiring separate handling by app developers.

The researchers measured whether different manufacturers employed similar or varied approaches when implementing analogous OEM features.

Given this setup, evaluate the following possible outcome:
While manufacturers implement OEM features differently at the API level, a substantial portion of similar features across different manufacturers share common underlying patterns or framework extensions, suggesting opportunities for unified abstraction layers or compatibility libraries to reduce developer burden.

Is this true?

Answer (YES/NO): NO